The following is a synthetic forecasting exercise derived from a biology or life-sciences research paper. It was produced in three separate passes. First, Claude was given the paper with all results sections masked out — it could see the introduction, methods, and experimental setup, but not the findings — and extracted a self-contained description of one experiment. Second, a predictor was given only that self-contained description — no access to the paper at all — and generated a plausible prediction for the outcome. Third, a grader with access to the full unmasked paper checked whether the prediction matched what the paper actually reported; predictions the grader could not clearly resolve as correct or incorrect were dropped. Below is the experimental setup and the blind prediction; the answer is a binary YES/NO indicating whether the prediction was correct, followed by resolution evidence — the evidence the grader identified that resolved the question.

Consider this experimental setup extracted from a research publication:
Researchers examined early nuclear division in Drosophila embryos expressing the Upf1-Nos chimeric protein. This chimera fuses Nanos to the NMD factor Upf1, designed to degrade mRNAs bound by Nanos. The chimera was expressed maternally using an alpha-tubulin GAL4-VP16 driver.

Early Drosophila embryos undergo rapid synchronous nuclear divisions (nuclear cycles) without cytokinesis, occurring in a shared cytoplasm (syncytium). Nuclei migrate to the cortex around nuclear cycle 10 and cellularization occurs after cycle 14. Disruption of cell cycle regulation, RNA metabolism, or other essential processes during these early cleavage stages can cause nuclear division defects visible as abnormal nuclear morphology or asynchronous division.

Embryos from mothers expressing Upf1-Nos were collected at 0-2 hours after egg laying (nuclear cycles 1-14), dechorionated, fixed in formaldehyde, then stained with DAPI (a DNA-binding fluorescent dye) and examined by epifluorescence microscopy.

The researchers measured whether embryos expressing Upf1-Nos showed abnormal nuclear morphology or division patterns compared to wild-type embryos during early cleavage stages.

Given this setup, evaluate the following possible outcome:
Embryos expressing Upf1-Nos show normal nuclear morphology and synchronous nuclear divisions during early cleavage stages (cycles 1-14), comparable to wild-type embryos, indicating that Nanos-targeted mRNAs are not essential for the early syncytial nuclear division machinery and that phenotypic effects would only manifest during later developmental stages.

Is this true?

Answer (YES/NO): NO